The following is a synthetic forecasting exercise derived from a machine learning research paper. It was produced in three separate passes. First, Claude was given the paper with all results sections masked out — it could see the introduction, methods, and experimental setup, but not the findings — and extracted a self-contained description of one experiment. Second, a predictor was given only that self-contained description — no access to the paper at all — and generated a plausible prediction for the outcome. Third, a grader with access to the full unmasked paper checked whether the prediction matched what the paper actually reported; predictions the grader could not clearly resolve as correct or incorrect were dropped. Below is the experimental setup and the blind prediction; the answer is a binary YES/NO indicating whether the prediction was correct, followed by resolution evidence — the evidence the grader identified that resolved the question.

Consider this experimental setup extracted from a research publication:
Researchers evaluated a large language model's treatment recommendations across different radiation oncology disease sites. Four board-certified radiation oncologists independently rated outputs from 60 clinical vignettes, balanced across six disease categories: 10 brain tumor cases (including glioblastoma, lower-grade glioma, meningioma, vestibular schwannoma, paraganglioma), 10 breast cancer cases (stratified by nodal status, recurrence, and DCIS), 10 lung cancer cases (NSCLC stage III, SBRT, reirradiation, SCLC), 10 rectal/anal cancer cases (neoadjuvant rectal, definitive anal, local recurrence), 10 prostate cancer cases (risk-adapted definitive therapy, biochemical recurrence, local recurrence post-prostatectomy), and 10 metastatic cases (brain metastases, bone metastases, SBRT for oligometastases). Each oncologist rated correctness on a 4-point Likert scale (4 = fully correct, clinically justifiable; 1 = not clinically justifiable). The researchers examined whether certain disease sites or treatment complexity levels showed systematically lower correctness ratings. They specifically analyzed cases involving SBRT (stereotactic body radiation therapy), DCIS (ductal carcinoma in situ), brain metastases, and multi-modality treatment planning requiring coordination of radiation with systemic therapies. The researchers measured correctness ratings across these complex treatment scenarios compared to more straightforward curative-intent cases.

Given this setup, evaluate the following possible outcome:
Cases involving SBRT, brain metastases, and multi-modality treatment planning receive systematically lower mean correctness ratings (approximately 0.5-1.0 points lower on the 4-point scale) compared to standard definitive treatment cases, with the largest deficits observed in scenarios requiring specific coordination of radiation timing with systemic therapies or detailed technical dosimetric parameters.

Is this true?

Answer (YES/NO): YES